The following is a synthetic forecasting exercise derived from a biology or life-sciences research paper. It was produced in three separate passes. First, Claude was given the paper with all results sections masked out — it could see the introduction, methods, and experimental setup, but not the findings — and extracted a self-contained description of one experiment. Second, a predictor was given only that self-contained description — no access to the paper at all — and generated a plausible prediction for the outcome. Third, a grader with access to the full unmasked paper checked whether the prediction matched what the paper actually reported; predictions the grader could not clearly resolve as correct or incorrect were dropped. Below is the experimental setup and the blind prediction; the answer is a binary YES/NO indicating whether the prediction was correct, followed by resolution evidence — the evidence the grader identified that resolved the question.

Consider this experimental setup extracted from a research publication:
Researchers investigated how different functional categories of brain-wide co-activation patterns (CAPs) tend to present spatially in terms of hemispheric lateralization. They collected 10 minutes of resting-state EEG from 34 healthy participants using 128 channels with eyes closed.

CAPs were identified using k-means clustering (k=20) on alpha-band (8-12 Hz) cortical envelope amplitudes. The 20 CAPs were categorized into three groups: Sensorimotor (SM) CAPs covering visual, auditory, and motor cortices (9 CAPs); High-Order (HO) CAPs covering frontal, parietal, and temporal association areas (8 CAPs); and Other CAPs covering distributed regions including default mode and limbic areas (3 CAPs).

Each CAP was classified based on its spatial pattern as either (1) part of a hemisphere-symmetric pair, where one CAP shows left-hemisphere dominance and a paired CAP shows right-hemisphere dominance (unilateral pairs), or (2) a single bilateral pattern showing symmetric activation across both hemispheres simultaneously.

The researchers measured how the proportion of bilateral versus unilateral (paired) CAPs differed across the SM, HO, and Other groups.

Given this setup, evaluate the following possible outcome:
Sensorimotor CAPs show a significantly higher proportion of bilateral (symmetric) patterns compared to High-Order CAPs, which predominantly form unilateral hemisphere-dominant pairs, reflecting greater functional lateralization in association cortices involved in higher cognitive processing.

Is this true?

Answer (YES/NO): NO